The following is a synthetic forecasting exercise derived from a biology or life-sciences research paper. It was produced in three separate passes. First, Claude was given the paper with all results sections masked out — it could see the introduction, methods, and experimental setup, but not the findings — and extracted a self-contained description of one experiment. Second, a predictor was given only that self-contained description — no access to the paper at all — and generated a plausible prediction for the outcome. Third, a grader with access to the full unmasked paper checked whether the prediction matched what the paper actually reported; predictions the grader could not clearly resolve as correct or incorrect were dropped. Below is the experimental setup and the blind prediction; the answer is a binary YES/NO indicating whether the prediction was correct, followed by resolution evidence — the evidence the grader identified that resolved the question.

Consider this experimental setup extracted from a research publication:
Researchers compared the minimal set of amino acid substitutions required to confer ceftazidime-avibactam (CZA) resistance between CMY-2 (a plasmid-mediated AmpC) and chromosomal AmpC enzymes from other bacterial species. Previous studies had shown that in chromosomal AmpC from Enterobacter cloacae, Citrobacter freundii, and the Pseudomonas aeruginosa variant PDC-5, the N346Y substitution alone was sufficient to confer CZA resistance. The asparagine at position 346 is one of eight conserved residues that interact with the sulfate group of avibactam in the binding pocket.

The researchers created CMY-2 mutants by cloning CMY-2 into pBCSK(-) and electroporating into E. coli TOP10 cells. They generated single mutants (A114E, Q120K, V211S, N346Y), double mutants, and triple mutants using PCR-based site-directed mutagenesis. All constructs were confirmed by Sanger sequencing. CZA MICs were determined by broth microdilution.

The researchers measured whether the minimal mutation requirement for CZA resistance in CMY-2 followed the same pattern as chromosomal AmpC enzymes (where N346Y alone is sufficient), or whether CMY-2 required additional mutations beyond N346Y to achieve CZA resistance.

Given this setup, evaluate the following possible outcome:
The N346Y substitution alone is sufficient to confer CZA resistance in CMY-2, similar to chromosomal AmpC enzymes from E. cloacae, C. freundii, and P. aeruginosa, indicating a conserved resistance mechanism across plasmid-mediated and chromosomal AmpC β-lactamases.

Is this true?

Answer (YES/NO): NO